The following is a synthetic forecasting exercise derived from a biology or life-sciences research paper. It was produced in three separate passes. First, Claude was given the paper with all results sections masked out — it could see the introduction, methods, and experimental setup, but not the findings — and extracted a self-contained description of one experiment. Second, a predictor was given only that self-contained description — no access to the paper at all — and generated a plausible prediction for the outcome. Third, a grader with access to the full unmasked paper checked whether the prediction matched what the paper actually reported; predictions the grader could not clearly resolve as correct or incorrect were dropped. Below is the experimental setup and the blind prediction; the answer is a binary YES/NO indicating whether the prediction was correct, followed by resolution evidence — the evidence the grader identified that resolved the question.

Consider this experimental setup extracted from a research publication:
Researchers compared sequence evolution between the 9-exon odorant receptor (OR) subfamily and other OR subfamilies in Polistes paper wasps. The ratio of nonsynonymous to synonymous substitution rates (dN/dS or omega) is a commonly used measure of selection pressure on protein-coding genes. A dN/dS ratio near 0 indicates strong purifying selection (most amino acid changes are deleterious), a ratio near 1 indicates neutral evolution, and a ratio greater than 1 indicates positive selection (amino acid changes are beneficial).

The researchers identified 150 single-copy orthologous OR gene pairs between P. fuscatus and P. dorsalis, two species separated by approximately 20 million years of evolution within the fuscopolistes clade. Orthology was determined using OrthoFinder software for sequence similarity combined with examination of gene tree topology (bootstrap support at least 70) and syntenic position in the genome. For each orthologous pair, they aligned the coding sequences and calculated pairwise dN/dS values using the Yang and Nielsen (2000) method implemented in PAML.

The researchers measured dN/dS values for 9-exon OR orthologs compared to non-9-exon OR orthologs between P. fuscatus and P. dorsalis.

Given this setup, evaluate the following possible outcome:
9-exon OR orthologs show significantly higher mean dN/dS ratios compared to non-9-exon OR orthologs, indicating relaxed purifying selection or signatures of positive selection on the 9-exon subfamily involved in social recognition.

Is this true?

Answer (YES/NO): YES